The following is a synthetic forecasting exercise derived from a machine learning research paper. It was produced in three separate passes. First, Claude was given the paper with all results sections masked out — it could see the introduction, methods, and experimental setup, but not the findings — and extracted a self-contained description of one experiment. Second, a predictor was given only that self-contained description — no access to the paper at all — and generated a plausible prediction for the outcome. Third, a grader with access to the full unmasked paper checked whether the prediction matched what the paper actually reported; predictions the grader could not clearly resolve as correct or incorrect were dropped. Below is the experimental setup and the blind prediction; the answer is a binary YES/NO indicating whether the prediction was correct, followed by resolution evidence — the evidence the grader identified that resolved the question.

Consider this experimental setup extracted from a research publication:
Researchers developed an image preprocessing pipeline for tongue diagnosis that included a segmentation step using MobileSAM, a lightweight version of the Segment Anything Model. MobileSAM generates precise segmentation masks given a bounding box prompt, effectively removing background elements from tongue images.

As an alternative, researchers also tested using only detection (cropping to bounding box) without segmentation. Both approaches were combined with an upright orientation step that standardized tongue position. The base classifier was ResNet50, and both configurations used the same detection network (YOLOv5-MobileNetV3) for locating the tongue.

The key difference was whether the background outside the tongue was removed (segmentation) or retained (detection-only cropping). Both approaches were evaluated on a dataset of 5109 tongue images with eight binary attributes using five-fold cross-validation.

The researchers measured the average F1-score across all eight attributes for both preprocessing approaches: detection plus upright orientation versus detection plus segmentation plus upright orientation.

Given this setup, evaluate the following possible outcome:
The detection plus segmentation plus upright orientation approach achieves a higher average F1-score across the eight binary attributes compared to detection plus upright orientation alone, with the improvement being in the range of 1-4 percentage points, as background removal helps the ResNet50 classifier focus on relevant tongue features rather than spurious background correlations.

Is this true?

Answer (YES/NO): NO